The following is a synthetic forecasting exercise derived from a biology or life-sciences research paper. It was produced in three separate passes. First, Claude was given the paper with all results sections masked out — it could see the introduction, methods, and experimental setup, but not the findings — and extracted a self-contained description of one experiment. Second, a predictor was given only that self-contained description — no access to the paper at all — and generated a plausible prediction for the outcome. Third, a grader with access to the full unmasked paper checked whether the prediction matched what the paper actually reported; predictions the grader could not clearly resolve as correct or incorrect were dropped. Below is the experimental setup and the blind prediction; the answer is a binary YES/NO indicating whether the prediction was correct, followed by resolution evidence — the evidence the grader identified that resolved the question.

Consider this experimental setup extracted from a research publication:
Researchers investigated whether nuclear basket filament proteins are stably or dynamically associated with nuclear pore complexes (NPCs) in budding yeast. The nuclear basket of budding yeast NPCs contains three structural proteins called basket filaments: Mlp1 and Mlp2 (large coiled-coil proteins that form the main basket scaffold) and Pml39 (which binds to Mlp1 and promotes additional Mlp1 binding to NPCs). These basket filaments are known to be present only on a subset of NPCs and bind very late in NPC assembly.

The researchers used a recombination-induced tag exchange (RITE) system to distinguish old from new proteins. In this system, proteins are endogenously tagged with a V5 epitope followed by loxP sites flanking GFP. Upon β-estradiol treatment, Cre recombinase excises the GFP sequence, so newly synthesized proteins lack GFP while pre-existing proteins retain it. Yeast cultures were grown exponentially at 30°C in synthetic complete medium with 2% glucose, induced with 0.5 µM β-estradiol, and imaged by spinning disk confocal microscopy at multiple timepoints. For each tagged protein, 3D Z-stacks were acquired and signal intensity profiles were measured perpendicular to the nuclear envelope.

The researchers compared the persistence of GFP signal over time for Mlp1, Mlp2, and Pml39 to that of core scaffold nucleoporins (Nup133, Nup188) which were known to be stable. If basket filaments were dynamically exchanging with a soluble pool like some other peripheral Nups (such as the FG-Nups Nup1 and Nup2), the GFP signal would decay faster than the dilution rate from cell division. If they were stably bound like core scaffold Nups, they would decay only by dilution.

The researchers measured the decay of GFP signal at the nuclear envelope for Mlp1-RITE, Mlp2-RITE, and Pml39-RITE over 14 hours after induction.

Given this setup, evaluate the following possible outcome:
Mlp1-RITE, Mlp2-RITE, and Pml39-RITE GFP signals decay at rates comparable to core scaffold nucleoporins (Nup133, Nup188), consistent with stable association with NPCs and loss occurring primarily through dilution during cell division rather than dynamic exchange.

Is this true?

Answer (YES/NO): YES